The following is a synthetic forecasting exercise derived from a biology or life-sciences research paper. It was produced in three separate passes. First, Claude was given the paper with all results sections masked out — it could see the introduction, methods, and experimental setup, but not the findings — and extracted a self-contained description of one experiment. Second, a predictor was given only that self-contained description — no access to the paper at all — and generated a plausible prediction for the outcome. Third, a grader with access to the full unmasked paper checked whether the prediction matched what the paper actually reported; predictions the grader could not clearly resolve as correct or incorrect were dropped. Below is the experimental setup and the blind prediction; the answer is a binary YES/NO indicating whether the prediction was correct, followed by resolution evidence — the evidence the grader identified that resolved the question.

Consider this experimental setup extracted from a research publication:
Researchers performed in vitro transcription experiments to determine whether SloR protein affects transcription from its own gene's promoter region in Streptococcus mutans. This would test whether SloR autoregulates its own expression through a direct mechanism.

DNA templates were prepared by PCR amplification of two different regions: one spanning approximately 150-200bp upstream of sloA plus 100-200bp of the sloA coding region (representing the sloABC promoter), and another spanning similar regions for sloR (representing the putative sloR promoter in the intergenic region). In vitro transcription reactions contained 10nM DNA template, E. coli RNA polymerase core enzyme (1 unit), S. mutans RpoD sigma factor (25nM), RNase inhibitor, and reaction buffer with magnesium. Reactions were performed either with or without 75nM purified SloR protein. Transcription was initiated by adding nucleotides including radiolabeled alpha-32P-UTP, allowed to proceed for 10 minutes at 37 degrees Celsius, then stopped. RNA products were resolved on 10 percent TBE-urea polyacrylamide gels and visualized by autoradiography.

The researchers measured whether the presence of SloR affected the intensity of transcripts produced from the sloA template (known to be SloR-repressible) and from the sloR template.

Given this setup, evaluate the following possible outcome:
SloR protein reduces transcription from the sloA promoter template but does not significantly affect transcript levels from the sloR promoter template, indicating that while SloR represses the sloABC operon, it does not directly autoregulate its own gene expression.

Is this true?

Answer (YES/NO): NO